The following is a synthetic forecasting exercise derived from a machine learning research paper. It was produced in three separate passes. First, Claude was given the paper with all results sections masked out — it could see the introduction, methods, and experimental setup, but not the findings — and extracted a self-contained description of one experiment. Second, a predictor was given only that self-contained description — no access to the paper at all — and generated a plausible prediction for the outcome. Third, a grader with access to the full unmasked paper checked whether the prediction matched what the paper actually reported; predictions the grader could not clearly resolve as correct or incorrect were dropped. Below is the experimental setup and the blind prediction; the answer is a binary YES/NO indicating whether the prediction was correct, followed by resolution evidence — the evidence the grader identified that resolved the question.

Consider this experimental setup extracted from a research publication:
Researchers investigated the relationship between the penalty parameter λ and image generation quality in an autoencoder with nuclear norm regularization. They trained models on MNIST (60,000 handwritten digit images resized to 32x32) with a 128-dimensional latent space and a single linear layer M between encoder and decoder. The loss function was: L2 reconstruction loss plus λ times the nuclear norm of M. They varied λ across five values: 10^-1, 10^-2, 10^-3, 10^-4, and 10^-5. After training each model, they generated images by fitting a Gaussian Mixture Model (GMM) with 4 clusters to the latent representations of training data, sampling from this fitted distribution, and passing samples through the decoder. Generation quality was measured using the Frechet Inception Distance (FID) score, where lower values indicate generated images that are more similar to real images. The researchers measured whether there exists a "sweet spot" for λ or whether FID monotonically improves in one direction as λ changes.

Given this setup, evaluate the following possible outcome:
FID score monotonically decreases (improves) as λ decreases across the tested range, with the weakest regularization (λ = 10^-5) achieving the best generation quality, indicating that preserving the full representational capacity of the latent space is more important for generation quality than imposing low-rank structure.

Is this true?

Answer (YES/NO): NO